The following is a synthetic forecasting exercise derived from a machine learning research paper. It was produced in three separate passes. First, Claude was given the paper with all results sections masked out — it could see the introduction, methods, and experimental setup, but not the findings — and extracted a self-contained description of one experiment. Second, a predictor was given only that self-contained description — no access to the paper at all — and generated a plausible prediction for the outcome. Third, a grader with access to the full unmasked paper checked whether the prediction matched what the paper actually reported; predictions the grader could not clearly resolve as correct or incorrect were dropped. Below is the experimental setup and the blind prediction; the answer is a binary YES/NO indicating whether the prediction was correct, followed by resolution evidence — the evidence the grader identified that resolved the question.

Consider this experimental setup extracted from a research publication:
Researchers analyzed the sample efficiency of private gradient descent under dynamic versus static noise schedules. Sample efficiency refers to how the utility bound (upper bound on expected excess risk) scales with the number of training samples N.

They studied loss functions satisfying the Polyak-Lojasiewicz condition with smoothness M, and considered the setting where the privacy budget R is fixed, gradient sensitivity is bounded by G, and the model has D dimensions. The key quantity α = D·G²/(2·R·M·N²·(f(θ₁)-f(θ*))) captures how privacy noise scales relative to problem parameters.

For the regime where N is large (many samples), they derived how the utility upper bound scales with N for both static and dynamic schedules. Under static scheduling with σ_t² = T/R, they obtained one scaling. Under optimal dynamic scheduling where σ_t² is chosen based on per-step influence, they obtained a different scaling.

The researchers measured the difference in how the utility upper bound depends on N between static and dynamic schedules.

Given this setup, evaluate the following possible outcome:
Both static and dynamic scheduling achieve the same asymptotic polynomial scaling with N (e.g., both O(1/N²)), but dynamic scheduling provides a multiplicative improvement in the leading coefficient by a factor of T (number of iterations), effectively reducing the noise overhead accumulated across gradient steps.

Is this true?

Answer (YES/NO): NO